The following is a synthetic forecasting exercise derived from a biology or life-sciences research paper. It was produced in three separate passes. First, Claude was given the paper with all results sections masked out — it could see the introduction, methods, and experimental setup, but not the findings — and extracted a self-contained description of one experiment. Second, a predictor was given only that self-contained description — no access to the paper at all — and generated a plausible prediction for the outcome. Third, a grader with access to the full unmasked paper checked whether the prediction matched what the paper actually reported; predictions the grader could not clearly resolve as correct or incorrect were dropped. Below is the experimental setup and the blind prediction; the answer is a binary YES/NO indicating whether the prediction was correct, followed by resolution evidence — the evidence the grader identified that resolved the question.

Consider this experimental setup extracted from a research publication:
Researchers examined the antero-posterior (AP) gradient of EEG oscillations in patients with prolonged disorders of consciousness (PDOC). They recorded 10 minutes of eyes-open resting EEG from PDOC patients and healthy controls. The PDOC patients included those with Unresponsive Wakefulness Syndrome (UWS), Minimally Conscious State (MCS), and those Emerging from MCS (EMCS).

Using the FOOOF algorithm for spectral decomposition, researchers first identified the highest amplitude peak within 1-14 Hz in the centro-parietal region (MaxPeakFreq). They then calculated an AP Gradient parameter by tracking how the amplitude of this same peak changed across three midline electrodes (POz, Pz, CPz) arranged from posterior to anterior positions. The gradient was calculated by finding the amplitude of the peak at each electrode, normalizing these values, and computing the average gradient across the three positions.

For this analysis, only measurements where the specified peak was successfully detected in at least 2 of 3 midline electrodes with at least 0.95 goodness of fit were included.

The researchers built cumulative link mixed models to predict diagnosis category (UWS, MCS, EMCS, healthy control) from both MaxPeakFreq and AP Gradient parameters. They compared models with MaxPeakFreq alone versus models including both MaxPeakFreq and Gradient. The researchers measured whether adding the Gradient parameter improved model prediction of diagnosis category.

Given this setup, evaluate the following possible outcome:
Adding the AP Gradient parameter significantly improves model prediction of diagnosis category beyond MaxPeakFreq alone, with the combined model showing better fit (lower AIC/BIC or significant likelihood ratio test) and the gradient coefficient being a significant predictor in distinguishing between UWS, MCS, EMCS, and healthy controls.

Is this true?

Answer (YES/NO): NO